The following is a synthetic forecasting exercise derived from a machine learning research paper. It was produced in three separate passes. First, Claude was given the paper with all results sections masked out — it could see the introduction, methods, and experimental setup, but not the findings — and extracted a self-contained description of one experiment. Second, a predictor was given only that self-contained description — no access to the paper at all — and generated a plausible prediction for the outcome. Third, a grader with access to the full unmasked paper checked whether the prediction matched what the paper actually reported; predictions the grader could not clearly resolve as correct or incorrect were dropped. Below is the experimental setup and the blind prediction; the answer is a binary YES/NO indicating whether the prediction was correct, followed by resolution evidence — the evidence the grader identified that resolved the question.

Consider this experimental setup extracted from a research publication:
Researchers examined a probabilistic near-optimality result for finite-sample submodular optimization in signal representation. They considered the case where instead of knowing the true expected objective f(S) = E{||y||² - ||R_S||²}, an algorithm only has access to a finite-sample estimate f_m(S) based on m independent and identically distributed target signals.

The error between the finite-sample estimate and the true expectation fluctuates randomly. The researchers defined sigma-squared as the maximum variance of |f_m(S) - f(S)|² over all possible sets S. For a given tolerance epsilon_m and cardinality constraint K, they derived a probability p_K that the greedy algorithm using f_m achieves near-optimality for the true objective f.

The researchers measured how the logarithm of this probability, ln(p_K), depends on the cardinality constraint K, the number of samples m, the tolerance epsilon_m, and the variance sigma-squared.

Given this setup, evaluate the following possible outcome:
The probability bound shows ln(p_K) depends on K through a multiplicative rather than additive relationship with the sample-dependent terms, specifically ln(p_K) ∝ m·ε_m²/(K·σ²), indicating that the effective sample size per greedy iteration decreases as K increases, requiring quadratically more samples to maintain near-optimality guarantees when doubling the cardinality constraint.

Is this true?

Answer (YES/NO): NO